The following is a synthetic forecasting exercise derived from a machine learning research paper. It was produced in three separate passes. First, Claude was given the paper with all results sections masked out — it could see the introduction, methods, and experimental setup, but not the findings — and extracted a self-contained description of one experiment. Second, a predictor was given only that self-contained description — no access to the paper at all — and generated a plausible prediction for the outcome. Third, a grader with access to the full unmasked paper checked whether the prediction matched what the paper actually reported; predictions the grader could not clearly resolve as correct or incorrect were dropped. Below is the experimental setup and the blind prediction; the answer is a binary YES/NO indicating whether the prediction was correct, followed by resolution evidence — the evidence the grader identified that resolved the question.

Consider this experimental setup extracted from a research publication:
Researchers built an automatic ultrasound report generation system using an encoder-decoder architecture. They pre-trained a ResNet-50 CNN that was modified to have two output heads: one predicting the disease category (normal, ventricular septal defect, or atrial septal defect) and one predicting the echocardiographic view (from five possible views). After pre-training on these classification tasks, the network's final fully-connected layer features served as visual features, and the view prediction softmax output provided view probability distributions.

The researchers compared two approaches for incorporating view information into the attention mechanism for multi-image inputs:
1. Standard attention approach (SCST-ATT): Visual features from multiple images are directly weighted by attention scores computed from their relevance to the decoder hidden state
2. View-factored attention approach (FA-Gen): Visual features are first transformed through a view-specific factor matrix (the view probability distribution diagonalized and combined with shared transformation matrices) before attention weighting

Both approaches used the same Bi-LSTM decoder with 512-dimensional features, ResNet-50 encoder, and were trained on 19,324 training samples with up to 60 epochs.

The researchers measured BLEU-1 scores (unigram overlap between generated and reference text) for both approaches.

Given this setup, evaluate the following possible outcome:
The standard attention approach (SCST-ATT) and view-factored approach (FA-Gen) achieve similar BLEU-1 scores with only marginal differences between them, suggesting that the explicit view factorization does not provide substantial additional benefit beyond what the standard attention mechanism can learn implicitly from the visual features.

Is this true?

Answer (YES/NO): YES